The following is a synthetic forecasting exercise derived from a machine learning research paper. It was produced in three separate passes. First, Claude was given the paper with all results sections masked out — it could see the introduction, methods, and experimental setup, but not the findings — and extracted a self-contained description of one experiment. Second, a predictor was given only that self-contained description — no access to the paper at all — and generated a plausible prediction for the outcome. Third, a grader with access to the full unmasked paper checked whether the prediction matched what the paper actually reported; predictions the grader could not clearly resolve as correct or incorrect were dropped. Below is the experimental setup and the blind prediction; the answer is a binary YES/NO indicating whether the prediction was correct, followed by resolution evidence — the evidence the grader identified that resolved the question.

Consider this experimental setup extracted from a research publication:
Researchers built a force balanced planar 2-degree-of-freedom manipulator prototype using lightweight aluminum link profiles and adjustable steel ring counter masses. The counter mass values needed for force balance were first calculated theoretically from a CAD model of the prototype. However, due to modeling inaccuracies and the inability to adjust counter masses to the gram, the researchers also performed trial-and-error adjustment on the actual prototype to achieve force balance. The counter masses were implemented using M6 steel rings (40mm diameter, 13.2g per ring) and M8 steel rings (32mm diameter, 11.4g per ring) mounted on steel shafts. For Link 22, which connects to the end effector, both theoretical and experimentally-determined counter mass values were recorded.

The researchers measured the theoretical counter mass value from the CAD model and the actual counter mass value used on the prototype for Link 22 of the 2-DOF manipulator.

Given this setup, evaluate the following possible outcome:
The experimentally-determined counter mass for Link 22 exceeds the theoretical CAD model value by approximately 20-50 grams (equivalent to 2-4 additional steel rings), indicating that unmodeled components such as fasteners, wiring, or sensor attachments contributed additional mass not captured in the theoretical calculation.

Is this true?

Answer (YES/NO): NO